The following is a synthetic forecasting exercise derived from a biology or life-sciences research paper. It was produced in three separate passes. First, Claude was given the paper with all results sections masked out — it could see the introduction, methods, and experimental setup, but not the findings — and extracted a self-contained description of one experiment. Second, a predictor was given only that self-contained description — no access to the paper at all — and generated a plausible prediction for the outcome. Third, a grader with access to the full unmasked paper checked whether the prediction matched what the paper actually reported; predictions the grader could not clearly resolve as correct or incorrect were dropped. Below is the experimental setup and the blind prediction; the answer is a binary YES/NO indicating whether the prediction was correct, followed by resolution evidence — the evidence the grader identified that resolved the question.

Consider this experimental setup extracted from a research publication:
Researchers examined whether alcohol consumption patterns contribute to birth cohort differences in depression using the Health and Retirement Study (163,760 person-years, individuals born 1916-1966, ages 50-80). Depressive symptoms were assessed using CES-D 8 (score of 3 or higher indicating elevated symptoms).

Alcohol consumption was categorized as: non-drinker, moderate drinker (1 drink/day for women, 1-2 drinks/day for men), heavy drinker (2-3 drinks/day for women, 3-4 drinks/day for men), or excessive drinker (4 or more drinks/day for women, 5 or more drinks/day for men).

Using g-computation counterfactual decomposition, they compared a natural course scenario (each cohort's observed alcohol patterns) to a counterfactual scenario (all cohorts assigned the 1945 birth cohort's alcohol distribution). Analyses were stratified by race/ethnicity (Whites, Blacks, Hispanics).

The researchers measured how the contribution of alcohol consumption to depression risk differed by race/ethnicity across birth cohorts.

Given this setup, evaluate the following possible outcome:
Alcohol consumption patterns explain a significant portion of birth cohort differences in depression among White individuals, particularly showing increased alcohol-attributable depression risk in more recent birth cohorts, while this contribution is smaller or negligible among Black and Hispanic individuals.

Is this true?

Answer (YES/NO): NO